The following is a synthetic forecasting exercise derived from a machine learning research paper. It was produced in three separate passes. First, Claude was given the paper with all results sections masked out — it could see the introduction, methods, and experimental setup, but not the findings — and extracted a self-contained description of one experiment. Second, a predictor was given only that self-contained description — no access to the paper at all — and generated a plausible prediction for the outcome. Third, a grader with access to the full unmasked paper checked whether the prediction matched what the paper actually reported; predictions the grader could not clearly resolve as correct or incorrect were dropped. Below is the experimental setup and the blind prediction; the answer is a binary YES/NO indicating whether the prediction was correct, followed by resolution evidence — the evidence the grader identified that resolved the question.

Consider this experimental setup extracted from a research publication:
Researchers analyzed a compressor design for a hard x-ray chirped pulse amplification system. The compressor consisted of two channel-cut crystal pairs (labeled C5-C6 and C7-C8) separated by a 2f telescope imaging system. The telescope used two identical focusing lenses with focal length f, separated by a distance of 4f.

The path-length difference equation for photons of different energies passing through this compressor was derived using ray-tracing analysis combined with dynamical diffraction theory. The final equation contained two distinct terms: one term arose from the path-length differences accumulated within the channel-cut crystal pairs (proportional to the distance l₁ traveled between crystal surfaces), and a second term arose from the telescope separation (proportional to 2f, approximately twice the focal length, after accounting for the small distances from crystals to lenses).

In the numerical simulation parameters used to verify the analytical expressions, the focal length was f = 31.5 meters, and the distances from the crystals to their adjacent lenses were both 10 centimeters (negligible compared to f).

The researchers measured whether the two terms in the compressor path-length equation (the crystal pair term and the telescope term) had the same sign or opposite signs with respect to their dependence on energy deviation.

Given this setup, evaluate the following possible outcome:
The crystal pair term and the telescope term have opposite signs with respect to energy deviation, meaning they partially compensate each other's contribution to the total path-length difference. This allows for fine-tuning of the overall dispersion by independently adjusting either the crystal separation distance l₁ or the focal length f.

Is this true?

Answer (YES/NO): YES